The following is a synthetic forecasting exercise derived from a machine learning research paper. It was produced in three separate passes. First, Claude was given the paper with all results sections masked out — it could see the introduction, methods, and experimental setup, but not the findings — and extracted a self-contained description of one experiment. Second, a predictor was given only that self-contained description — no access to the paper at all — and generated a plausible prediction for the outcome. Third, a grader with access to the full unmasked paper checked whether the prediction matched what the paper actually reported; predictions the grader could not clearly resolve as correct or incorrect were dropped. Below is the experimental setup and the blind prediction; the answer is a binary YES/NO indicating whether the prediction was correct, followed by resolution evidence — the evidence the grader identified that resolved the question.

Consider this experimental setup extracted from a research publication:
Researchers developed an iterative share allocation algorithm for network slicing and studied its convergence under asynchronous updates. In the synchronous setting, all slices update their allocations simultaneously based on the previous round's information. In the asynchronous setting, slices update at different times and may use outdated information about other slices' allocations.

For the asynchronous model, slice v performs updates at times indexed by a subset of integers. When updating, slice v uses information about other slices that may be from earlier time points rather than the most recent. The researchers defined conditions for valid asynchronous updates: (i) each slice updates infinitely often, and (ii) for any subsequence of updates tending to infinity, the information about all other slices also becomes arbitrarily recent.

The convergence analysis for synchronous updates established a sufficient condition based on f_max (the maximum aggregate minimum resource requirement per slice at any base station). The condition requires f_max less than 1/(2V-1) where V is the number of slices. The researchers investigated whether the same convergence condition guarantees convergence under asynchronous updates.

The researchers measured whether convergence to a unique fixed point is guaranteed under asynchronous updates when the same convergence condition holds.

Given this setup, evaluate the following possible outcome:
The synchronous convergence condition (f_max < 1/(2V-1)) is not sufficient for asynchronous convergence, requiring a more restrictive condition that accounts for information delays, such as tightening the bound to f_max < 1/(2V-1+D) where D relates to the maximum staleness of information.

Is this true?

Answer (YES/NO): NO